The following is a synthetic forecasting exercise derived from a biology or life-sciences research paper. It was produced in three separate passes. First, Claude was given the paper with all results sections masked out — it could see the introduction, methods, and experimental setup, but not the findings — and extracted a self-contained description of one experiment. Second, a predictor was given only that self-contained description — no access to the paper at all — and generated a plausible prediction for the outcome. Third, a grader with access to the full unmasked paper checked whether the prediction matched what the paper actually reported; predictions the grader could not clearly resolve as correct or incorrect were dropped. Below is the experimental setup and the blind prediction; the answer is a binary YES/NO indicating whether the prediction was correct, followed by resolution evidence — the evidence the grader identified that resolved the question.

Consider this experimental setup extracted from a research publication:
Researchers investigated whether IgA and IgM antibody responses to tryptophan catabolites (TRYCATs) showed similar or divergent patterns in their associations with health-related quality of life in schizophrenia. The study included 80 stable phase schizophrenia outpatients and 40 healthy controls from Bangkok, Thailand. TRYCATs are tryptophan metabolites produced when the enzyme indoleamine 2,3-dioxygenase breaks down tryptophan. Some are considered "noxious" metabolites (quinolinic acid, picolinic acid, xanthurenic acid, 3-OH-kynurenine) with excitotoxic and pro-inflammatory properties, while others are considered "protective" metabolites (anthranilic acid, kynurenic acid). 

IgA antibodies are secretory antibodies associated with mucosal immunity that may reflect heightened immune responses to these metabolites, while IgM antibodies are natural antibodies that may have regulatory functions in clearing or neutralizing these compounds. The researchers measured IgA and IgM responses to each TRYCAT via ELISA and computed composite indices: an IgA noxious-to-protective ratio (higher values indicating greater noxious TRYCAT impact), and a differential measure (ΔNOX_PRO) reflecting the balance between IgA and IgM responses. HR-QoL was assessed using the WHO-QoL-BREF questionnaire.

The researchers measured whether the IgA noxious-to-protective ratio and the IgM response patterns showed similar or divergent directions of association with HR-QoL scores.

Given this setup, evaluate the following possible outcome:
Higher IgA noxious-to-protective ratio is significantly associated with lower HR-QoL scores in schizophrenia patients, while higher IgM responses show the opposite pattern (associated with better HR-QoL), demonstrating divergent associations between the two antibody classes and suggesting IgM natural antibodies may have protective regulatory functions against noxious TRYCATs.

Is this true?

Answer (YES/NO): YES